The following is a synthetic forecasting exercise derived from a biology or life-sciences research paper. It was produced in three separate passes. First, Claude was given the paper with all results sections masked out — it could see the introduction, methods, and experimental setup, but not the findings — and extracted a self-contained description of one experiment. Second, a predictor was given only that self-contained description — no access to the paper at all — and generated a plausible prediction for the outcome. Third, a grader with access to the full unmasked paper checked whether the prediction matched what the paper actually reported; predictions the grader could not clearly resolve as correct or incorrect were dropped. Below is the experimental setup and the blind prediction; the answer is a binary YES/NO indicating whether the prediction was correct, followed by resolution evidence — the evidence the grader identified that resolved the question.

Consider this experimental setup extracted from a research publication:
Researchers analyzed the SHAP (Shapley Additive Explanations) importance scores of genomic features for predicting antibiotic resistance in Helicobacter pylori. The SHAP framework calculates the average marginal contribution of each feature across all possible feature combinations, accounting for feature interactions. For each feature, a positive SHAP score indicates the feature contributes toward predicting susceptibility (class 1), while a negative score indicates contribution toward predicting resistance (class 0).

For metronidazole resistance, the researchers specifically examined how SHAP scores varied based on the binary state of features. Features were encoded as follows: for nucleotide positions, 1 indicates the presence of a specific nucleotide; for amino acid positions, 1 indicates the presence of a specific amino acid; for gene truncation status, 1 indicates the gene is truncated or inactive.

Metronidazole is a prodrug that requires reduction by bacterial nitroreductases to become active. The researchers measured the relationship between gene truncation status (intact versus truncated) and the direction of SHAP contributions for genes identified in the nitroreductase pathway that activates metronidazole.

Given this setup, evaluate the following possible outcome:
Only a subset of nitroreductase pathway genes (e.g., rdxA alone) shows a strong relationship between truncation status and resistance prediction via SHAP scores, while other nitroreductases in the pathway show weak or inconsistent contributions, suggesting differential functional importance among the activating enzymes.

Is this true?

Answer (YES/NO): NO